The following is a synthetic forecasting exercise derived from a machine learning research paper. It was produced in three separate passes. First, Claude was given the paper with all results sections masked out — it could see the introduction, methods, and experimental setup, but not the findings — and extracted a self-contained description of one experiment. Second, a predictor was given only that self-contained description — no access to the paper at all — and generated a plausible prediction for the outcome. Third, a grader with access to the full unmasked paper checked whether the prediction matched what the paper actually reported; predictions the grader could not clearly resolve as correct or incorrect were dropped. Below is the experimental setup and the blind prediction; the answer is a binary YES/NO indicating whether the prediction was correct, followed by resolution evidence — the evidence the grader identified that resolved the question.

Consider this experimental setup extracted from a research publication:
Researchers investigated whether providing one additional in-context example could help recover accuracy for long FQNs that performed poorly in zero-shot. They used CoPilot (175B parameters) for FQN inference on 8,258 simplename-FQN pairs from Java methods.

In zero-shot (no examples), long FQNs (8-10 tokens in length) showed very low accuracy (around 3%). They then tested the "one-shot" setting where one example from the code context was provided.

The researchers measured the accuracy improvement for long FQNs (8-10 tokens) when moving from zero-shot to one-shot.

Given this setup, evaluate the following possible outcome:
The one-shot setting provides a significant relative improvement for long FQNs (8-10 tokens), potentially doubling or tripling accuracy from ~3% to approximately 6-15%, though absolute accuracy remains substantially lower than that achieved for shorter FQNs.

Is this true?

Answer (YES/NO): NO